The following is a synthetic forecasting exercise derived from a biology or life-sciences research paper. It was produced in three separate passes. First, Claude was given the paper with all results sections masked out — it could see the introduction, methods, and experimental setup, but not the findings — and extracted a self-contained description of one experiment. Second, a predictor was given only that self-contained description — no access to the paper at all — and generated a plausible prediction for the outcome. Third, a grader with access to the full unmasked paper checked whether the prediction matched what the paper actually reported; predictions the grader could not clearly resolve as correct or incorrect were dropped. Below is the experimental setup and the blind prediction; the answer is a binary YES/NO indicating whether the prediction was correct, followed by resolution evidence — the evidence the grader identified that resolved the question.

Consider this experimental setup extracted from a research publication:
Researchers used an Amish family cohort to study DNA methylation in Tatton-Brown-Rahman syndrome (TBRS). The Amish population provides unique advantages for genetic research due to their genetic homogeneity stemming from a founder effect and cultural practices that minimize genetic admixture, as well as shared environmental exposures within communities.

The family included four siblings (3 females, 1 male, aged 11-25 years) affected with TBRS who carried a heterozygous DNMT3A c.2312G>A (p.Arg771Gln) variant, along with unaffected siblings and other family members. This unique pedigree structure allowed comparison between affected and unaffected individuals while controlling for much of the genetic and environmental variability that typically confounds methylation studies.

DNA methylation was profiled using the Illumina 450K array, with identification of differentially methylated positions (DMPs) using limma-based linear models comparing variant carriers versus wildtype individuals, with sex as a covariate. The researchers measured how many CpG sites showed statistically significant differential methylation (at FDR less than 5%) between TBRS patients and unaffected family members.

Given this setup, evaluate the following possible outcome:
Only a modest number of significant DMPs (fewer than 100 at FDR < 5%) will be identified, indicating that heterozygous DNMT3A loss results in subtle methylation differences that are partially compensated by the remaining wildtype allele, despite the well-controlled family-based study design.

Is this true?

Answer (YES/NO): NO